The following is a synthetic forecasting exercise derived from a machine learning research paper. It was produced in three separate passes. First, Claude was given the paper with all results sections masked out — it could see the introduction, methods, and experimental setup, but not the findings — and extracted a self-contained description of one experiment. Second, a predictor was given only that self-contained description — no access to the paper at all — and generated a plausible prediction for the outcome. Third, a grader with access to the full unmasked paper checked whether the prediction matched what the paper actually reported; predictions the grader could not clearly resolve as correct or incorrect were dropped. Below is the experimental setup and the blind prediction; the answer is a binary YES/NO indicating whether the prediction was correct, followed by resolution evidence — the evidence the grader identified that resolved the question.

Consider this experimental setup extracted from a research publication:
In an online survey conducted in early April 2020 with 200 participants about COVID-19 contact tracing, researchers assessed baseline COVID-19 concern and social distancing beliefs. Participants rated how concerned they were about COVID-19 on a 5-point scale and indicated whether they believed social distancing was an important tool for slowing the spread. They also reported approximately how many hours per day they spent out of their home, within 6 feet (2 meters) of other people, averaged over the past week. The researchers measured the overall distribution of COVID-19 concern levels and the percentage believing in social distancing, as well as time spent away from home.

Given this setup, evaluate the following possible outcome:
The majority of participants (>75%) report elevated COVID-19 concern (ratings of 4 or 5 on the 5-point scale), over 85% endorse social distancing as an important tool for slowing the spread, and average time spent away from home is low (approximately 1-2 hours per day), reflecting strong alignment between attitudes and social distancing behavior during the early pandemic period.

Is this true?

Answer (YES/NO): NO